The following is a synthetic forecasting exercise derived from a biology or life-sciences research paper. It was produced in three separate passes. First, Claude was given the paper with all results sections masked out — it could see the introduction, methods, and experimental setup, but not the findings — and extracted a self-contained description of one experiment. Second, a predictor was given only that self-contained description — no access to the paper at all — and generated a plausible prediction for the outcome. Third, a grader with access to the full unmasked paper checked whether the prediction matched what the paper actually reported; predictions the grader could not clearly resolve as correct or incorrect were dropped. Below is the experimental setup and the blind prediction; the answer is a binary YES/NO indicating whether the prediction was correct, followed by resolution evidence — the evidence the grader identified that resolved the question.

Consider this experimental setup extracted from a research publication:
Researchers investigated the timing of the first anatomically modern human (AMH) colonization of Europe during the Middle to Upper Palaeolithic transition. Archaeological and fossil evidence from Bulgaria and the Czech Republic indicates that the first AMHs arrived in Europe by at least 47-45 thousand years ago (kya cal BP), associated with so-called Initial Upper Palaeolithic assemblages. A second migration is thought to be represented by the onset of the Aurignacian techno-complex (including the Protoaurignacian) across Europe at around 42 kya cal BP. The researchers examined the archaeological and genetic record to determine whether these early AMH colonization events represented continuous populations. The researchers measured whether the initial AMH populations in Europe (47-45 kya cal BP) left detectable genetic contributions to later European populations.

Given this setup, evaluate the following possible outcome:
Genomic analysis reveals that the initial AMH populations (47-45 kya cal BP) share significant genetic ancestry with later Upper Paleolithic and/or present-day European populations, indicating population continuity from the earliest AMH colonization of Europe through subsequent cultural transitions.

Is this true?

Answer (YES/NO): NO